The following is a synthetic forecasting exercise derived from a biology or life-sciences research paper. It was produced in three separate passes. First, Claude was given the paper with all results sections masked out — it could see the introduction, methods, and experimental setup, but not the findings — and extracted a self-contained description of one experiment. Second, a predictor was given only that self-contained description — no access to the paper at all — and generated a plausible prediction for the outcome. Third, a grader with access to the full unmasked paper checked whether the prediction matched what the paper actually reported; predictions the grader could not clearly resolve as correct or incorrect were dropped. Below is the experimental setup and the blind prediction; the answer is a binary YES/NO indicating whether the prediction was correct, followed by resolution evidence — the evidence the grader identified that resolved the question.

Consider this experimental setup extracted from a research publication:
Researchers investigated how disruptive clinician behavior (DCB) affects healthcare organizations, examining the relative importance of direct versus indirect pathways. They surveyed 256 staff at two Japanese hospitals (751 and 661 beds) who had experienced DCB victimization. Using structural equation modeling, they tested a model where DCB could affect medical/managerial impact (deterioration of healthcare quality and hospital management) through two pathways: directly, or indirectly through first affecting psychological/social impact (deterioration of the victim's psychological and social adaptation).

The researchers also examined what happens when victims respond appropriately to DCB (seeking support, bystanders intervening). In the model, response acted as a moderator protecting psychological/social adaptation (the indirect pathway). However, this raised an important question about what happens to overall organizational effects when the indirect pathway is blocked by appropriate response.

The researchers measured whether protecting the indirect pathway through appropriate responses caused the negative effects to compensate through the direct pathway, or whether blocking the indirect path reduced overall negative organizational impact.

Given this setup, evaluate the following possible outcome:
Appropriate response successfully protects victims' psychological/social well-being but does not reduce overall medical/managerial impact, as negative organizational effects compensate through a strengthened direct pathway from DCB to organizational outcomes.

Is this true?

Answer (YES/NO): YES